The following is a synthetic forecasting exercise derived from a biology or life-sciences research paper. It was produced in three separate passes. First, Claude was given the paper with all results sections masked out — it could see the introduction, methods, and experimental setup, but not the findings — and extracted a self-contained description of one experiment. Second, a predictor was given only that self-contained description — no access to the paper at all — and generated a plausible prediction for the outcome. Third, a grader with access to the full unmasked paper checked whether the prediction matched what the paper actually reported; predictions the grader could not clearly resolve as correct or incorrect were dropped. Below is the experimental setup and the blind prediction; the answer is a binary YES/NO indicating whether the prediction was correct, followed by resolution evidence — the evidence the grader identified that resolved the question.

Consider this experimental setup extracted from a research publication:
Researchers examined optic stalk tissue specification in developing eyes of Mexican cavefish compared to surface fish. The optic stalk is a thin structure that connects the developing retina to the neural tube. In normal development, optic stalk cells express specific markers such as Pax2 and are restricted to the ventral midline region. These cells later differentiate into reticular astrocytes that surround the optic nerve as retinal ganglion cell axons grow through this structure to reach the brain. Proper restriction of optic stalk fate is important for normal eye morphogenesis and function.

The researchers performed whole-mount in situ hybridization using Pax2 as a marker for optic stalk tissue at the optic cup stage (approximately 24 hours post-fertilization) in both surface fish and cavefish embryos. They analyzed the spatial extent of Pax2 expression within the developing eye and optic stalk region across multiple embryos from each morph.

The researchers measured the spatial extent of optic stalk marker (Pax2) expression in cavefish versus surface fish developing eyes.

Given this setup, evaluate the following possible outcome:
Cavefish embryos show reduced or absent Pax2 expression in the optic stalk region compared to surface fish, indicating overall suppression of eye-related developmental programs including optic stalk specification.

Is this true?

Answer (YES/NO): NO